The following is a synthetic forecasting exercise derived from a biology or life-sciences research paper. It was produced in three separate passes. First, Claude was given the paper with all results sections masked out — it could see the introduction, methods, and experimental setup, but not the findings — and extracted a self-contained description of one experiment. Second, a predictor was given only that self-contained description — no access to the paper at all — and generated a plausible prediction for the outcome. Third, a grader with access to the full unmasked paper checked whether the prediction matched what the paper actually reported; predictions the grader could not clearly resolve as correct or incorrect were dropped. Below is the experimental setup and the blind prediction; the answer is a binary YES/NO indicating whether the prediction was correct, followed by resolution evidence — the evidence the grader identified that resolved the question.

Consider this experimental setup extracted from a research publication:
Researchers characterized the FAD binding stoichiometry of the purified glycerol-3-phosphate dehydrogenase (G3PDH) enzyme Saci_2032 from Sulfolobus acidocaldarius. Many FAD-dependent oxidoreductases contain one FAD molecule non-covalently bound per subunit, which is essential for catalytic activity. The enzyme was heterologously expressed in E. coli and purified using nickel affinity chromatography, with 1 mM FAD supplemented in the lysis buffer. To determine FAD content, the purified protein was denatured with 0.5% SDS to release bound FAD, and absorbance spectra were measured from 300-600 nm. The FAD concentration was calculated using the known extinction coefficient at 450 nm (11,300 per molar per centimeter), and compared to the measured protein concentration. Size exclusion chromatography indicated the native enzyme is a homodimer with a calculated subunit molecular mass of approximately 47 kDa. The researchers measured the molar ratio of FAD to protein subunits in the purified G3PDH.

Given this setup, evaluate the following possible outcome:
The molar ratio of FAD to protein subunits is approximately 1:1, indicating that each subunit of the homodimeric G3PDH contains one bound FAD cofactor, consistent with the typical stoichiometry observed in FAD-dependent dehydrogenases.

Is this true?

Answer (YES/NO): YES